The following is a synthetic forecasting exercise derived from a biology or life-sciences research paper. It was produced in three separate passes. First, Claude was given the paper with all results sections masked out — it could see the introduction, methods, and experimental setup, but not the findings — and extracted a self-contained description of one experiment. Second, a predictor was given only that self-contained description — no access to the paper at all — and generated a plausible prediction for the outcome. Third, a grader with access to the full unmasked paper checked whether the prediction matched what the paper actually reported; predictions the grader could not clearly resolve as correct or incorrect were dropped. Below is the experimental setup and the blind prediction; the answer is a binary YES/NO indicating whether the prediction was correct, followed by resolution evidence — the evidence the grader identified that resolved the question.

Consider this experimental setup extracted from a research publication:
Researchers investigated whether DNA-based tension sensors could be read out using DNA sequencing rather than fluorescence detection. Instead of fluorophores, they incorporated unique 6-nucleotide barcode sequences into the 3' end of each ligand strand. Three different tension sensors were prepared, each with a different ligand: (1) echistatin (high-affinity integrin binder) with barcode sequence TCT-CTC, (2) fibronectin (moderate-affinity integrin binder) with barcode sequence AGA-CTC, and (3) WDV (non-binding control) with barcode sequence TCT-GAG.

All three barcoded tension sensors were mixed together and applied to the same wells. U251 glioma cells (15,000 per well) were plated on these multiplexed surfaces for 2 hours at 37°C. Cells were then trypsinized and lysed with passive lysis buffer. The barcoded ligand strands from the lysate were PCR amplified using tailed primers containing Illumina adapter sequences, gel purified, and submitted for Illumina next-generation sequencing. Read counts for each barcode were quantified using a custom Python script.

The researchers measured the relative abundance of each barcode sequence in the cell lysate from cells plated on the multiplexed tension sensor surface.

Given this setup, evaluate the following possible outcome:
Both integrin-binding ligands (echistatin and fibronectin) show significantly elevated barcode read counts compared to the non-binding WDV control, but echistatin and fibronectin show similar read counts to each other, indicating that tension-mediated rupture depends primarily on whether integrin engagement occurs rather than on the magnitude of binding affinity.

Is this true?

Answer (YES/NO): NO